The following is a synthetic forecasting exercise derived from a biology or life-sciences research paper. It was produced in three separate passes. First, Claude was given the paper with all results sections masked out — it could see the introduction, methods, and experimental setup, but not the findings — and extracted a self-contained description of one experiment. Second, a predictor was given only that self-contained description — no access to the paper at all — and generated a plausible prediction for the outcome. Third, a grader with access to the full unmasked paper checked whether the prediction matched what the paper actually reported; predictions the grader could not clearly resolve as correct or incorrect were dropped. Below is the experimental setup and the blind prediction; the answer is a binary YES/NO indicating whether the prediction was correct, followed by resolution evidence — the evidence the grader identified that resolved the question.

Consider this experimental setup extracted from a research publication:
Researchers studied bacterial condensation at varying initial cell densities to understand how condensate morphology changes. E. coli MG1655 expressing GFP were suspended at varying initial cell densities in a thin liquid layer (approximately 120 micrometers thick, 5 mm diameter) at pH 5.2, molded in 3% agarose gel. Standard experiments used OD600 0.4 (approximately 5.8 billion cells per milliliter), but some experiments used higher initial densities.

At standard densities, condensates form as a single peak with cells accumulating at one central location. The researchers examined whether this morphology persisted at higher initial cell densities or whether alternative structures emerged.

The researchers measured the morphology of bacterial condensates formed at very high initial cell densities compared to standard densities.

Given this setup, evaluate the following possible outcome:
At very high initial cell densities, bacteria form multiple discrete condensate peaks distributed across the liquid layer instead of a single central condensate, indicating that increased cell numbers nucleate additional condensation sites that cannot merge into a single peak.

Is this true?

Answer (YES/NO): NO